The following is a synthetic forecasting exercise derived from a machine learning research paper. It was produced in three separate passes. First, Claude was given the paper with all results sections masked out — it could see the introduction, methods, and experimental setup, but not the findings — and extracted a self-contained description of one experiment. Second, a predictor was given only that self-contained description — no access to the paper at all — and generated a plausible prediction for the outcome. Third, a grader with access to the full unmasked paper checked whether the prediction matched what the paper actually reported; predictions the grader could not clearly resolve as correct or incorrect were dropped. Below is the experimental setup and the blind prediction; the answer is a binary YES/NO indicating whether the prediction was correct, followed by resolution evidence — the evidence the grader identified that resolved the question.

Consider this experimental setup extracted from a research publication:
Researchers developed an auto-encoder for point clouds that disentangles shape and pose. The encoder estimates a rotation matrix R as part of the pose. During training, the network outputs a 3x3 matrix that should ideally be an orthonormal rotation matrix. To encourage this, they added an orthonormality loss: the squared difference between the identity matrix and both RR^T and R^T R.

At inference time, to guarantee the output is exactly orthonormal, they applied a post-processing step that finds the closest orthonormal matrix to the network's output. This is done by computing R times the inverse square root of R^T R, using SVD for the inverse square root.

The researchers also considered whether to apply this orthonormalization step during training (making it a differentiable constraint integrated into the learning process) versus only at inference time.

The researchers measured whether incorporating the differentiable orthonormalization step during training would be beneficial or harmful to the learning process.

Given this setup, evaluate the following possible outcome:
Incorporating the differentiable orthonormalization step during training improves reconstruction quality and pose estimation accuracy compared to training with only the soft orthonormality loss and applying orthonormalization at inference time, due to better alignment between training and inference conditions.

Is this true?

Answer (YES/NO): NO